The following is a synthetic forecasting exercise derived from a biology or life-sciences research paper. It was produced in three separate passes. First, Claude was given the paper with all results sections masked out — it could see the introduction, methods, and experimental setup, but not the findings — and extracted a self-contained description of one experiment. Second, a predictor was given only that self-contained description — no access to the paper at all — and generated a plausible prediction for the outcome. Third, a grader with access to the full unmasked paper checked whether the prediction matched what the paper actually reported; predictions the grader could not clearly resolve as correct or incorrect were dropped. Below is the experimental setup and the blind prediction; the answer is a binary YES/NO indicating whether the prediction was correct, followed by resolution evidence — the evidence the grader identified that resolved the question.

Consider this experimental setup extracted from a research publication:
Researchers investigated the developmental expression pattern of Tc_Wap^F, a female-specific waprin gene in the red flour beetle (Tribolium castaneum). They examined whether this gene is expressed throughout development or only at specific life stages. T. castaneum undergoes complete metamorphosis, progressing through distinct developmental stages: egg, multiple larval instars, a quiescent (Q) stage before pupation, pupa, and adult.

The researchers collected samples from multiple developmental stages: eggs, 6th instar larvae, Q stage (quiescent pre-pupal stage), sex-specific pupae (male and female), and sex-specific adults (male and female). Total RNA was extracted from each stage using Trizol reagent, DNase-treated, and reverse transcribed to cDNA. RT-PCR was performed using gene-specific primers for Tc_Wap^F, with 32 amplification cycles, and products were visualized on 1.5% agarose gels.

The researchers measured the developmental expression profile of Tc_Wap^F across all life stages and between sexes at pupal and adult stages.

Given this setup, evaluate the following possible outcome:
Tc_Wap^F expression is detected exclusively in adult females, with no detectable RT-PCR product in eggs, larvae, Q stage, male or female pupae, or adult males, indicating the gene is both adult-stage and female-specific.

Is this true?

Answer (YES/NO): YES